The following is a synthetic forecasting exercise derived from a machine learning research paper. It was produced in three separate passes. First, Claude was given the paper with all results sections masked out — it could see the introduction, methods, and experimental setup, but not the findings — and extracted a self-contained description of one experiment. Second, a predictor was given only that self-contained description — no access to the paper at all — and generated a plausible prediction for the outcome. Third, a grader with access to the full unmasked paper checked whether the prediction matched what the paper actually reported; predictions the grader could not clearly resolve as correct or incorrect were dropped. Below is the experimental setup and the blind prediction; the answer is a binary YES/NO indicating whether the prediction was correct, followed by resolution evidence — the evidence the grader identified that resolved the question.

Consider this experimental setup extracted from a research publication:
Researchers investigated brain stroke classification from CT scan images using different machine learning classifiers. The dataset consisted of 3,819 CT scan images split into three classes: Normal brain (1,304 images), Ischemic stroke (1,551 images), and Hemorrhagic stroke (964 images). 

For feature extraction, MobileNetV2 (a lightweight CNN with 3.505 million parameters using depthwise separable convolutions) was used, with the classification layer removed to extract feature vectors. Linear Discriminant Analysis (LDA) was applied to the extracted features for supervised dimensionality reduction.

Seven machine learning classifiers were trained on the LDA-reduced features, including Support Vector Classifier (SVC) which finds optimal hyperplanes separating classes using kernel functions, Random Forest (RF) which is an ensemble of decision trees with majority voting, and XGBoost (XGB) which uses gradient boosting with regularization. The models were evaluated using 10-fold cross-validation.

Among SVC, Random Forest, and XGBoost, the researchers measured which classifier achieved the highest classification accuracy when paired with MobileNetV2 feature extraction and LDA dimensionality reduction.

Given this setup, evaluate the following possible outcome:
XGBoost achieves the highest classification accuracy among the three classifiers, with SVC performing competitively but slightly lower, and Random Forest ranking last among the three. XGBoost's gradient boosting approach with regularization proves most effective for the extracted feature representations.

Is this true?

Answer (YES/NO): NO